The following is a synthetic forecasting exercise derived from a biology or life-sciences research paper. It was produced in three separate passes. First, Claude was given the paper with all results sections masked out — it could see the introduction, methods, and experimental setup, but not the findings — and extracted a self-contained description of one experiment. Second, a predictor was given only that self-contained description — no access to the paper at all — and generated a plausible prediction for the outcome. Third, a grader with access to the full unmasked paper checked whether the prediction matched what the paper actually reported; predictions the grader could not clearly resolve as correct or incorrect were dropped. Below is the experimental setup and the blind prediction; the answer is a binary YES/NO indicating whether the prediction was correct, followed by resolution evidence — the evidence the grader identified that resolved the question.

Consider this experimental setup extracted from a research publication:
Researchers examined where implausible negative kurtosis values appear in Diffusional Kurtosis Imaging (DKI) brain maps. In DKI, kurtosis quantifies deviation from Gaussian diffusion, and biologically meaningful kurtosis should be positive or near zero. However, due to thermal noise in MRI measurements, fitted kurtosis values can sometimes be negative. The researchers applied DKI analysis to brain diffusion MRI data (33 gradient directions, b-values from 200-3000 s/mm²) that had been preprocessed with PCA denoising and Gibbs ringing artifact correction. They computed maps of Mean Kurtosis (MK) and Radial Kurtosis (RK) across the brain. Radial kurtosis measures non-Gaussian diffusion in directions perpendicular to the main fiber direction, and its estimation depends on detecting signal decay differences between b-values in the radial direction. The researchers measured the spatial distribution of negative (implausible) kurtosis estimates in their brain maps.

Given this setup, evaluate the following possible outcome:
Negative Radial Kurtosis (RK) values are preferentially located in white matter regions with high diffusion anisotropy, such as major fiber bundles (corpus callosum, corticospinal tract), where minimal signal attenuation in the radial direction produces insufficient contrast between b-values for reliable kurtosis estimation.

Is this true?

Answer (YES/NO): YES